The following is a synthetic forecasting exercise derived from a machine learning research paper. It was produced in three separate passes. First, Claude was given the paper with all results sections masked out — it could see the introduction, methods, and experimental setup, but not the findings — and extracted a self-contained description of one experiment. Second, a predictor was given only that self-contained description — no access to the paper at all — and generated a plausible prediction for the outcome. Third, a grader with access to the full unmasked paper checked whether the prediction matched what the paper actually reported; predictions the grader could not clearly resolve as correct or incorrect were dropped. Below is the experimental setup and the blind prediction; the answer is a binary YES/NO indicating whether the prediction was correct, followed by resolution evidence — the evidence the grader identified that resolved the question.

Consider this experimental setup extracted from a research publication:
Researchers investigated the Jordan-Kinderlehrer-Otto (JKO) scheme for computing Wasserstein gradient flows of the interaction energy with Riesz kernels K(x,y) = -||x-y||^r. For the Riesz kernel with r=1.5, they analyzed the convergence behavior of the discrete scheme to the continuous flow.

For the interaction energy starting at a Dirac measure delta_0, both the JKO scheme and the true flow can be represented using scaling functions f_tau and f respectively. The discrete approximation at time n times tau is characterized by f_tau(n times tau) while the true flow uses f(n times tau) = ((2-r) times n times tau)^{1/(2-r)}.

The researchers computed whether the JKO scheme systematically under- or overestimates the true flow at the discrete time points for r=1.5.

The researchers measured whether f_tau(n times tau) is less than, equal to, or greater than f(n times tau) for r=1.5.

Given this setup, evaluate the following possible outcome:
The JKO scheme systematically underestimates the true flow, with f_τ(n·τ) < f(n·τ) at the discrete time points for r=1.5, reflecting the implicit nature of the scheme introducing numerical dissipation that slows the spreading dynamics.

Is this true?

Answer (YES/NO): NO